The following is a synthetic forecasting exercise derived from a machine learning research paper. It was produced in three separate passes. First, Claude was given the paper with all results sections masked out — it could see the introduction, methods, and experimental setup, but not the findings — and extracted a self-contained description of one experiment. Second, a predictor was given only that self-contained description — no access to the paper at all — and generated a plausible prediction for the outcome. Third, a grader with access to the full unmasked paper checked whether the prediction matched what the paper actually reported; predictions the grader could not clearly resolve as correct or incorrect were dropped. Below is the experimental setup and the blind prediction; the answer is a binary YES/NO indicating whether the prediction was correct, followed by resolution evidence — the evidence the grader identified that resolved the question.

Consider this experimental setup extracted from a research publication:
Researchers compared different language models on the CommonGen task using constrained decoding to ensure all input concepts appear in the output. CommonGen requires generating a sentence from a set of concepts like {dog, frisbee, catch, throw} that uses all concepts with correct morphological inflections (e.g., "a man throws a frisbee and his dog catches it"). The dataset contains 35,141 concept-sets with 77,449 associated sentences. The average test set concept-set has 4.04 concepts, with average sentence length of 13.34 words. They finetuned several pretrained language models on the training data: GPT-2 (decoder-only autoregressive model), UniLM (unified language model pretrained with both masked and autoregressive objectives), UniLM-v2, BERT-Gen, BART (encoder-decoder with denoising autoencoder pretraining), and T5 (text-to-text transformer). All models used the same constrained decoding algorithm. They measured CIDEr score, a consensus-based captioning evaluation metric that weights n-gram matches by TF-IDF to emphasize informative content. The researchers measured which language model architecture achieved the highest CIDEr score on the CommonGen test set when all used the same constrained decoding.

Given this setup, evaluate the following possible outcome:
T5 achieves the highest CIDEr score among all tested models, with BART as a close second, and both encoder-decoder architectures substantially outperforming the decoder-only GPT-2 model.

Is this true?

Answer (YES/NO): NO